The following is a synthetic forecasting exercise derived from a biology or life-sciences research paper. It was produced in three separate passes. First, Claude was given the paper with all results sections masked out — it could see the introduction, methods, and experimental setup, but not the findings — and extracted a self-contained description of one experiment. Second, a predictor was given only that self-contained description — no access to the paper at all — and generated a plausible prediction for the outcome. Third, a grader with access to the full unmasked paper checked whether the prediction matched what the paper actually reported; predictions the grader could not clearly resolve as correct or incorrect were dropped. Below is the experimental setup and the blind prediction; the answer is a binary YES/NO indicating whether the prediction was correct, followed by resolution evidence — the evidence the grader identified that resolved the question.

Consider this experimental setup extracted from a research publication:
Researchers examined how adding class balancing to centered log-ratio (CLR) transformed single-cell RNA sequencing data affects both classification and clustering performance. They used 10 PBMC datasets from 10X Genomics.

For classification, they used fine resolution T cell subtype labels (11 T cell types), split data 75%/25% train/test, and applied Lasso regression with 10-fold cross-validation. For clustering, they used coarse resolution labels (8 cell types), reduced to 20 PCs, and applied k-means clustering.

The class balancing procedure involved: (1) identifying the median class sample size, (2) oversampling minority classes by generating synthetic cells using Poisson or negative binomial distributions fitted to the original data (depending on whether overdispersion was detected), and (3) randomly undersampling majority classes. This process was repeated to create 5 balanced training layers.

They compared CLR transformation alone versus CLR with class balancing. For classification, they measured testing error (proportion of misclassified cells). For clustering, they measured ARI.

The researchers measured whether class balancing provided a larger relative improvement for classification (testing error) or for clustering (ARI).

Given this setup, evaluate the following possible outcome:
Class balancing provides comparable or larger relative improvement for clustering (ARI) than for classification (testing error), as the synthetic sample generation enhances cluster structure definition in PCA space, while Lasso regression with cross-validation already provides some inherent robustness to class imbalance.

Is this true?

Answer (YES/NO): NO